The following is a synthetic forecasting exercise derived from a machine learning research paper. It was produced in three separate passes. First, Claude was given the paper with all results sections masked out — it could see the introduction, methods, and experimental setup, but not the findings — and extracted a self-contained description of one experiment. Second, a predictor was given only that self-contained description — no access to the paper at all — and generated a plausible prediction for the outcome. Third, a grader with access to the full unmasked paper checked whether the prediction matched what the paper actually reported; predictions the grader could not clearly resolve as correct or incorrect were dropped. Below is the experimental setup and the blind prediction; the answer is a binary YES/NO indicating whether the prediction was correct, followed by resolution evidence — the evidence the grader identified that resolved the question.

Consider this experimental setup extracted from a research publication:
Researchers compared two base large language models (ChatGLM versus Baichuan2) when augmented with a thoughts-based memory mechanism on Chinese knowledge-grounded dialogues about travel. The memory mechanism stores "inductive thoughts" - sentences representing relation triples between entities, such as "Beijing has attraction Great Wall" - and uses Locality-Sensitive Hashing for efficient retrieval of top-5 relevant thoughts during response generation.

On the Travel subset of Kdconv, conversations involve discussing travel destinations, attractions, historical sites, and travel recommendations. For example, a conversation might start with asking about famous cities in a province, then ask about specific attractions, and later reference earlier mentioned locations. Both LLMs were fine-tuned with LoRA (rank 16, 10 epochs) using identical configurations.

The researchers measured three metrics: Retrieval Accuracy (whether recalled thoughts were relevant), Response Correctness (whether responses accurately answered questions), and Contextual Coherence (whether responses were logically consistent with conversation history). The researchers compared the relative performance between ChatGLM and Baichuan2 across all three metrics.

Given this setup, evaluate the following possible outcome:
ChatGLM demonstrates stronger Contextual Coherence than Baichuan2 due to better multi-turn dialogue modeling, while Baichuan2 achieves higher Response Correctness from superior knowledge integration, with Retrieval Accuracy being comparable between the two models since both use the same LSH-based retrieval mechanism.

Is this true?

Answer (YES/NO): NO